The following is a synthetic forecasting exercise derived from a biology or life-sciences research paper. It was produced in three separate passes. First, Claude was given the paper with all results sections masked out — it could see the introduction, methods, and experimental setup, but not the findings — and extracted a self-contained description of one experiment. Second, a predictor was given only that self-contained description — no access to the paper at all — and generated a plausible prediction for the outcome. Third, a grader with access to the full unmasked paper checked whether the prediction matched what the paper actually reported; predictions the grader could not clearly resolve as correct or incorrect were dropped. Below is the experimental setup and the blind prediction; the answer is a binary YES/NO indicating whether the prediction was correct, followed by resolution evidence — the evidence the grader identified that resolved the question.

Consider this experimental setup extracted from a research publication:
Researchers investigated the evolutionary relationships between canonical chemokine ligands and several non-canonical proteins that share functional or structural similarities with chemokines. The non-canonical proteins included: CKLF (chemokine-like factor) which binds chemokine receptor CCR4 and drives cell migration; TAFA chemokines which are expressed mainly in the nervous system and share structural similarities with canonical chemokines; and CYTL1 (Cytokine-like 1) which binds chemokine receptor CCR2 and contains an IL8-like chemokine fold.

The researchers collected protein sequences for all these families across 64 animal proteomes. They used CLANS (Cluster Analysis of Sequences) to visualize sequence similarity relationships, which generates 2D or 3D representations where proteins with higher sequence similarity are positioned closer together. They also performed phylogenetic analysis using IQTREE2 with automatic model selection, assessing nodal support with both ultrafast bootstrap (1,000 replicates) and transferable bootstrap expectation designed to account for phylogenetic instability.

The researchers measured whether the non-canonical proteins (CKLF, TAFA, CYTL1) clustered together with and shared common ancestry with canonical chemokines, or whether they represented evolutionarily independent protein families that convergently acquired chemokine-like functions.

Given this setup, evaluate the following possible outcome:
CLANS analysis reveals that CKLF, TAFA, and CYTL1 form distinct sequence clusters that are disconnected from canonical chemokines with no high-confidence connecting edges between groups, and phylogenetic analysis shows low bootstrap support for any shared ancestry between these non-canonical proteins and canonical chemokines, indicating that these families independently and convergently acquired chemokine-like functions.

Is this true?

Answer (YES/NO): YES